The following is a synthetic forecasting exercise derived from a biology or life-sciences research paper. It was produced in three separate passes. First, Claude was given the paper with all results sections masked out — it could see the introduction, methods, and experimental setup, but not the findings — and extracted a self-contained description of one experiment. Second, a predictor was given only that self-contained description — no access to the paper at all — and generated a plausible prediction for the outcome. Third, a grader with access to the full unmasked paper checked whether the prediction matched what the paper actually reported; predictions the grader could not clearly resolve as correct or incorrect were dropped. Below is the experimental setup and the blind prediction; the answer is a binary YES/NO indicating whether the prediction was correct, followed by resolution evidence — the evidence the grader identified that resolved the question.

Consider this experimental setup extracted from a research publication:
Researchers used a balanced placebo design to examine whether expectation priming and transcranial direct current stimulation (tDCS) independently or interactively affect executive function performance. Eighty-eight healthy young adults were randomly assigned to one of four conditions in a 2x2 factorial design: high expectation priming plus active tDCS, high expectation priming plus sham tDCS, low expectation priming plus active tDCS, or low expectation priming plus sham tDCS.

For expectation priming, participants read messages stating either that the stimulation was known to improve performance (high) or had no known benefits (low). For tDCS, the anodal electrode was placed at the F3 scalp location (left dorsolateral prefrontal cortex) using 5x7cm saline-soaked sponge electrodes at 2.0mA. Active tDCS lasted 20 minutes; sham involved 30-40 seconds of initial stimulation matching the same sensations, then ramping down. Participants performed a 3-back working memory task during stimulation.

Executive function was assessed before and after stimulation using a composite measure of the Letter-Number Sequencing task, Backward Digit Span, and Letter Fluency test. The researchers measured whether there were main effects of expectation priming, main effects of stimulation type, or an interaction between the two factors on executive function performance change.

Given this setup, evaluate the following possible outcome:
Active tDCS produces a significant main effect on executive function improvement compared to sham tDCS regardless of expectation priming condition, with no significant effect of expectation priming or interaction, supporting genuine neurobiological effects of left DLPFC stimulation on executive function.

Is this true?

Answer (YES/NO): NO